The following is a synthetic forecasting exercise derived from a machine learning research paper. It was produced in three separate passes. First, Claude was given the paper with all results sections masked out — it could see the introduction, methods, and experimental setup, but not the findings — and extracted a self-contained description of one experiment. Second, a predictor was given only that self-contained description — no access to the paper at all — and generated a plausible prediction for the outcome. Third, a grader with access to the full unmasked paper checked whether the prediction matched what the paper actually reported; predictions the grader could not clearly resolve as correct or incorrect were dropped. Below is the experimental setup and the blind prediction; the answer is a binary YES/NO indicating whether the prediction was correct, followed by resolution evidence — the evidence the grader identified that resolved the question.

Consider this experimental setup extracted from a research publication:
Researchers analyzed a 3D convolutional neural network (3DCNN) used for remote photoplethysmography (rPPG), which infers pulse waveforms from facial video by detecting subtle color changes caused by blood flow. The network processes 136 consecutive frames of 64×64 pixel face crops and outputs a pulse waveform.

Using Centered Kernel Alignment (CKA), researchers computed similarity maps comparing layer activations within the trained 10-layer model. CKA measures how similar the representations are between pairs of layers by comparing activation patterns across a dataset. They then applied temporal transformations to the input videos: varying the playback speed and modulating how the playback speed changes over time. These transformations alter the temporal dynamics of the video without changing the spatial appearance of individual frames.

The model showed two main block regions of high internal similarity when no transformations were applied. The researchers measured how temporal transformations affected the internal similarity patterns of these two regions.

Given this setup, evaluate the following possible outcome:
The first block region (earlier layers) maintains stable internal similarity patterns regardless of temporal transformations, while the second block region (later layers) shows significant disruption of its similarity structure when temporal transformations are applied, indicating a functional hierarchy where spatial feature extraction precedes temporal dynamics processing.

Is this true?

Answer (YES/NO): YES